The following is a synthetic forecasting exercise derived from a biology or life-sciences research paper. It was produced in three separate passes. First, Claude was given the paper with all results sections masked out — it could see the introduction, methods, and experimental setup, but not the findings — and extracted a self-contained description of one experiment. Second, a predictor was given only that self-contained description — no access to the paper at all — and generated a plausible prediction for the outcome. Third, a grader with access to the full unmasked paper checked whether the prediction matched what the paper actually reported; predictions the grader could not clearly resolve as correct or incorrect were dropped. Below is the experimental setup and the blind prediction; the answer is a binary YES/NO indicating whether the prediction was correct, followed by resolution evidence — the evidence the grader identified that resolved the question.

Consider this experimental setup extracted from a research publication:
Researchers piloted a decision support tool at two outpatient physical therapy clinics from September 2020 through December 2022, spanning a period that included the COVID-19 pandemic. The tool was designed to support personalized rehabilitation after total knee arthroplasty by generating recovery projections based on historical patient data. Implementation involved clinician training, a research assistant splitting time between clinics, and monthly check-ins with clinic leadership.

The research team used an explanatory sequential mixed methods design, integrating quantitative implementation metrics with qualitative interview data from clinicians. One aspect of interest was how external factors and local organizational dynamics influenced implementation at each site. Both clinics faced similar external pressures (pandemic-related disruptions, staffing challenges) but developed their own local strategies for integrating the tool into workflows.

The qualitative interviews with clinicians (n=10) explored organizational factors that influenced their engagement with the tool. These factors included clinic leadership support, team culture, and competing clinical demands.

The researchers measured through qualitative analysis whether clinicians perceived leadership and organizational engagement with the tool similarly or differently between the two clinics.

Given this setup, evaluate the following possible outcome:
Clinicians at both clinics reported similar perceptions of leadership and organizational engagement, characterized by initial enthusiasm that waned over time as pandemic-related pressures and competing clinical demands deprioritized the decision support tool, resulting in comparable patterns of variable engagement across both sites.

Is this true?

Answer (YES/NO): NO